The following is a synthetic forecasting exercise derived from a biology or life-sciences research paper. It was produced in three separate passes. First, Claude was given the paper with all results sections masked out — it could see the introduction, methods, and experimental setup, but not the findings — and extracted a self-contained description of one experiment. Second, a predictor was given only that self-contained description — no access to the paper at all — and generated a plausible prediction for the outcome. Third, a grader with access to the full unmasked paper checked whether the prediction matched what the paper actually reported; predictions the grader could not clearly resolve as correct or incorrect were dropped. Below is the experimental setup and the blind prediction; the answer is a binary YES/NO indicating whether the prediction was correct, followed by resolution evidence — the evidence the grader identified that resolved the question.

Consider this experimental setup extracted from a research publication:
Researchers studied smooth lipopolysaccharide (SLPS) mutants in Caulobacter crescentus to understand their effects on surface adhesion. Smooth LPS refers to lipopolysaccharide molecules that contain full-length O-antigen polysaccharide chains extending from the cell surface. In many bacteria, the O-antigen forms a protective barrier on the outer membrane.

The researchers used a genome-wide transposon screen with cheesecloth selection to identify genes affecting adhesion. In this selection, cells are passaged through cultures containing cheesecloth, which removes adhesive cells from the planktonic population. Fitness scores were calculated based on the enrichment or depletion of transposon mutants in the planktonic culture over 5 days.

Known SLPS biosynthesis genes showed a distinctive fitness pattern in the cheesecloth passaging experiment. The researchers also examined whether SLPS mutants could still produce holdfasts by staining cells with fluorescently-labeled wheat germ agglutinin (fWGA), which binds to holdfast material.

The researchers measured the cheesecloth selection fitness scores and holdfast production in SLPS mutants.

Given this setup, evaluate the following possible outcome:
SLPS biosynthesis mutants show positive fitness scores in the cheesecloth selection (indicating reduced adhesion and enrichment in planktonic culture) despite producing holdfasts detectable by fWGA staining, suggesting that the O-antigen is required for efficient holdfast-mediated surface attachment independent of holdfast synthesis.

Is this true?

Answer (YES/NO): NO